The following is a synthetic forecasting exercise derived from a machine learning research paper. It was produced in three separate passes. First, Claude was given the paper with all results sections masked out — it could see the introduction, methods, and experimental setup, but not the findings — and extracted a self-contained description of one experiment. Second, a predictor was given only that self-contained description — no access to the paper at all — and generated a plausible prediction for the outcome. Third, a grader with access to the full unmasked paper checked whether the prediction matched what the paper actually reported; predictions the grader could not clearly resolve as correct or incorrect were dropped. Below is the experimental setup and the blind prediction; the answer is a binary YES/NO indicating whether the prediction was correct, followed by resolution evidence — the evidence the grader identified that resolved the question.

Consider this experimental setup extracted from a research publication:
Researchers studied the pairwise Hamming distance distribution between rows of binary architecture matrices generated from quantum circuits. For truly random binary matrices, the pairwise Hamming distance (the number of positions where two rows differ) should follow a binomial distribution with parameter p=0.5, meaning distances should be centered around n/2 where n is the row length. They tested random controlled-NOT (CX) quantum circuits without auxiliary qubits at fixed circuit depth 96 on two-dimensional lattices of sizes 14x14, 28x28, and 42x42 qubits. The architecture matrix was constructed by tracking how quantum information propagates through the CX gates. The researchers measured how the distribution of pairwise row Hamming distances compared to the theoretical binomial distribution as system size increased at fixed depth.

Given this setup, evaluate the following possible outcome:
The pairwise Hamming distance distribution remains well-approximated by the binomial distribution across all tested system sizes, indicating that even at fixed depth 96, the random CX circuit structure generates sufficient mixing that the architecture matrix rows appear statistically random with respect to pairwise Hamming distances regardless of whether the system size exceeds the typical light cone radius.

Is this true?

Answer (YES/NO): NO